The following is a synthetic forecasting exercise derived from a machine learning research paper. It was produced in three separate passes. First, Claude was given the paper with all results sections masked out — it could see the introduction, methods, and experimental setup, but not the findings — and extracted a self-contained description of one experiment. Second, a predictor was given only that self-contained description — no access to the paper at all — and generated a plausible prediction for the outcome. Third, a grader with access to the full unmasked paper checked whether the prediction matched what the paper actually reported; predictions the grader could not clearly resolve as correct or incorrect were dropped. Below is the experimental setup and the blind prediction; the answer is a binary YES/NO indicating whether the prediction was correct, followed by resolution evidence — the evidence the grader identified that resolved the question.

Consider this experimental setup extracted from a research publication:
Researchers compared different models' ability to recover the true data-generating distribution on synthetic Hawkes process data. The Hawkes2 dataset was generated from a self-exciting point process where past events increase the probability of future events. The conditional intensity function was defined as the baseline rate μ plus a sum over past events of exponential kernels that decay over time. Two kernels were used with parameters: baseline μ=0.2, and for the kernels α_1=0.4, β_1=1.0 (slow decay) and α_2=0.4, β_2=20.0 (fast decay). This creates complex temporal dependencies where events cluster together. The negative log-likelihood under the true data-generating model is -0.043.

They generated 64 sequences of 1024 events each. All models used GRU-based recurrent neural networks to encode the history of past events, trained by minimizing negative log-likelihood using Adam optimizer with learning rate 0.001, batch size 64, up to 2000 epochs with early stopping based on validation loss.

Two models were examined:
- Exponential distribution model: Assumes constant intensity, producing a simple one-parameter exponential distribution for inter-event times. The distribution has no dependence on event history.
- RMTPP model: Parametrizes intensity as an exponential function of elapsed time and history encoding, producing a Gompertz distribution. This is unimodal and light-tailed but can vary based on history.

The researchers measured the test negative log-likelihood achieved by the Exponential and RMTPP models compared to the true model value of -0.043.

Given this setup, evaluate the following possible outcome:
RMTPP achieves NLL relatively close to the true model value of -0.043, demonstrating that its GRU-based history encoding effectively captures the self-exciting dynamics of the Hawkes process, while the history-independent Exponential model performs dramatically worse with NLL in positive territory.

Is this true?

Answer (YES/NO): NO